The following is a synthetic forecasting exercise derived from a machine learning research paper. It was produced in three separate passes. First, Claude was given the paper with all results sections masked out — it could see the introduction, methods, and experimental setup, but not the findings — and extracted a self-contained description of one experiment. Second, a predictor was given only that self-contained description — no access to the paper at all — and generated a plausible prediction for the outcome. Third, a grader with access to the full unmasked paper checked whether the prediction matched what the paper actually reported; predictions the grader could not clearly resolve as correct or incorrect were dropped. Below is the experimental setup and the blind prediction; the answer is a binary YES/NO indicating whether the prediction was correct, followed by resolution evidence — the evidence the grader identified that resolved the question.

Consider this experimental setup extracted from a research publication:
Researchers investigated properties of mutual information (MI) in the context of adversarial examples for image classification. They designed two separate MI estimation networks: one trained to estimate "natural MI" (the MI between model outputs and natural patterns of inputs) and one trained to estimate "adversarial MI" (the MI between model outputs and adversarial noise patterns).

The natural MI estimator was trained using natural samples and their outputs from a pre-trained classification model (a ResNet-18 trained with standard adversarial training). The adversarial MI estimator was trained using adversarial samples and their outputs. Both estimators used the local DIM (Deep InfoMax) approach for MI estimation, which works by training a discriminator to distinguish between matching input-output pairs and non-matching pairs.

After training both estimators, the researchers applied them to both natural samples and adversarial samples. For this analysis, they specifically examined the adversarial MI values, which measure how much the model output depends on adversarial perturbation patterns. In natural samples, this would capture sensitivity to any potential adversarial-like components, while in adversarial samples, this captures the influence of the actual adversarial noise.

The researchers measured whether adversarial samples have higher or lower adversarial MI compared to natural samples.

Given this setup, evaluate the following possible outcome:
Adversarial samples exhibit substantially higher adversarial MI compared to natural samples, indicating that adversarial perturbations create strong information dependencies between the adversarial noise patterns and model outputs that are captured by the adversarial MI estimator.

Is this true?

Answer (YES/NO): NO